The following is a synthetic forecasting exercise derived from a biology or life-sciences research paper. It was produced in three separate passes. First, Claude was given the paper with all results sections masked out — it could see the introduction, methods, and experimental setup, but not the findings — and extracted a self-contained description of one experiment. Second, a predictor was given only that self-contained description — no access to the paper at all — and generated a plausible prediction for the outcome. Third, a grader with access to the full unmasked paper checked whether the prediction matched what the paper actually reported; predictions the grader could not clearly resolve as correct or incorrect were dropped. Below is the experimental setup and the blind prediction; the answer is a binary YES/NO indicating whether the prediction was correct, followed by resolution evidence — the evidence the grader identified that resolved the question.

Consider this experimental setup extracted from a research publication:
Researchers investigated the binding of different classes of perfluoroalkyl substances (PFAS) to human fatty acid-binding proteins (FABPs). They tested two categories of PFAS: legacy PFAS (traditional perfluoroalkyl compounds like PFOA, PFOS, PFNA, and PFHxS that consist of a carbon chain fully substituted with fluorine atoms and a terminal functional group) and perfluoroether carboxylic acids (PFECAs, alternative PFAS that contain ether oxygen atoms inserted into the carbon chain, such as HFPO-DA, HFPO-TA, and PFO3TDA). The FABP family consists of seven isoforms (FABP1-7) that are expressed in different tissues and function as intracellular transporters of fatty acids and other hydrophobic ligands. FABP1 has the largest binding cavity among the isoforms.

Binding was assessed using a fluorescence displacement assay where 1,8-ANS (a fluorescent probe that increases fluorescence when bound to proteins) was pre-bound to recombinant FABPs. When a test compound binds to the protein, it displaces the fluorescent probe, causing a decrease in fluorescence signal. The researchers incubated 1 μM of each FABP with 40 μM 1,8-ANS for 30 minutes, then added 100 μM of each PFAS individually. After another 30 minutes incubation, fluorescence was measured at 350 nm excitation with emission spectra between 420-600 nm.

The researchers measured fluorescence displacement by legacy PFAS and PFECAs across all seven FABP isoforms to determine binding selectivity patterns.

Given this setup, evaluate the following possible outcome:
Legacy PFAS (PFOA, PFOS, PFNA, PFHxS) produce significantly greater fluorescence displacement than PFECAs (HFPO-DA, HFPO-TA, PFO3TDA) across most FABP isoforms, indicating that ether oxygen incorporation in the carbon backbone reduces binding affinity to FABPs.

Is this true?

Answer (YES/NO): NO